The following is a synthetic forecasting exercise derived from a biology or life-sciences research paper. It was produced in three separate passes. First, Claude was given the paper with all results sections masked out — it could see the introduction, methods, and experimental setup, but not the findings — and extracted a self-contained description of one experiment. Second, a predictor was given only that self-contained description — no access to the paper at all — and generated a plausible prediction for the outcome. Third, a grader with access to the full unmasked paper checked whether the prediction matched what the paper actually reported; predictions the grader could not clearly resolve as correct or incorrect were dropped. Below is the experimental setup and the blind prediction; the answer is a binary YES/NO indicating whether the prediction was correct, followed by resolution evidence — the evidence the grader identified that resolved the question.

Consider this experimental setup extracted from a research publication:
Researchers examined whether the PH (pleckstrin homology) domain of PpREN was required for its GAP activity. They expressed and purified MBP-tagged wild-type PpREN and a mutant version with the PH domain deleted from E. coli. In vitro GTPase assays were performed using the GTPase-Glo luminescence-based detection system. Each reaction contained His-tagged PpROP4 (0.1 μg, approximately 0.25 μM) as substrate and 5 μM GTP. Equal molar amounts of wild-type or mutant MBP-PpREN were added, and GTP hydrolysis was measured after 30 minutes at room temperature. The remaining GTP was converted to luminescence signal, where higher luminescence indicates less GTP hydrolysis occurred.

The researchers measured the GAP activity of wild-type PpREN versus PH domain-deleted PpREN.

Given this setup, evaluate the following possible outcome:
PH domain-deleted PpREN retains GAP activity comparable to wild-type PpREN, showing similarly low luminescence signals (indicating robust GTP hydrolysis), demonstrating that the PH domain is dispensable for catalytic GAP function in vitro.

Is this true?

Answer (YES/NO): YES